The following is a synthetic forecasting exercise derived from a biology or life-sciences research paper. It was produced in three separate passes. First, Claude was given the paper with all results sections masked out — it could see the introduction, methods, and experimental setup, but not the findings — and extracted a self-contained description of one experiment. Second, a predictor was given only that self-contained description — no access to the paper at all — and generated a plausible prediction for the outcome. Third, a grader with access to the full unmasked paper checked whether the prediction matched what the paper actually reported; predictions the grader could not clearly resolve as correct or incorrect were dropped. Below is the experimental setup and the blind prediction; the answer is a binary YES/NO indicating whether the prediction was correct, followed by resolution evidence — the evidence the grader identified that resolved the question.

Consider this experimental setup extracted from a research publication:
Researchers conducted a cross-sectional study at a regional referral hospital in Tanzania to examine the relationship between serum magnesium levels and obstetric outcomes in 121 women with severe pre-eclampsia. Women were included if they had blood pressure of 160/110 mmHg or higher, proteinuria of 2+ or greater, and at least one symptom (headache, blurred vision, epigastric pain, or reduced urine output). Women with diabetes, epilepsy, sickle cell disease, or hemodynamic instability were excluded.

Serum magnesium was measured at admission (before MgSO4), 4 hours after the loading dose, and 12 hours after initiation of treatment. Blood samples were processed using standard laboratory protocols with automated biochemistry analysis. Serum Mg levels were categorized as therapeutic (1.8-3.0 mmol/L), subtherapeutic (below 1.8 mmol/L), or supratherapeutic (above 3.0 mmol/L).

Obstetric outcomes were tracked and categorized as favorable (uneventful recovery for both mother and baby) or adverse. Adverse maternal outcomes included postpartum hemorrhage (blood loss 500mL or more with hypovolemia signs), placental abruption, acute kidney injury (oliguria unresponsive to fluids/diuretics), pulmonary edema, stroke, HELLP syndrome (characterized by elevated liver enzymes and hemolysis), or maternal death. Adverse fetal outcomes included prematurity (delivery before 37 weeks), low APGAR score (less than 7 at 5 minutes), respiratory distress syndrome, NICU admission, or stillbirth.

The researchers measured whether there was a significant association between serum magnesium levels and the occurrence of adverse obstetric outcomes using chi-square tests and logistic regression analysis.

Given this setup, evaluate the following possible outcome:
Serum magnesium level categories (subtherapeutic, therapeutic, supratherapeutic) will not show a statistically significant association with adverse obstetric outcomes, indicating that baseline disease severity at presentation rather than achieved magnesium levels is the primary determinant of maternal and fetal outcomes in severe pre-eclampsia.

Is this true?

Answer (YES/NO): NO